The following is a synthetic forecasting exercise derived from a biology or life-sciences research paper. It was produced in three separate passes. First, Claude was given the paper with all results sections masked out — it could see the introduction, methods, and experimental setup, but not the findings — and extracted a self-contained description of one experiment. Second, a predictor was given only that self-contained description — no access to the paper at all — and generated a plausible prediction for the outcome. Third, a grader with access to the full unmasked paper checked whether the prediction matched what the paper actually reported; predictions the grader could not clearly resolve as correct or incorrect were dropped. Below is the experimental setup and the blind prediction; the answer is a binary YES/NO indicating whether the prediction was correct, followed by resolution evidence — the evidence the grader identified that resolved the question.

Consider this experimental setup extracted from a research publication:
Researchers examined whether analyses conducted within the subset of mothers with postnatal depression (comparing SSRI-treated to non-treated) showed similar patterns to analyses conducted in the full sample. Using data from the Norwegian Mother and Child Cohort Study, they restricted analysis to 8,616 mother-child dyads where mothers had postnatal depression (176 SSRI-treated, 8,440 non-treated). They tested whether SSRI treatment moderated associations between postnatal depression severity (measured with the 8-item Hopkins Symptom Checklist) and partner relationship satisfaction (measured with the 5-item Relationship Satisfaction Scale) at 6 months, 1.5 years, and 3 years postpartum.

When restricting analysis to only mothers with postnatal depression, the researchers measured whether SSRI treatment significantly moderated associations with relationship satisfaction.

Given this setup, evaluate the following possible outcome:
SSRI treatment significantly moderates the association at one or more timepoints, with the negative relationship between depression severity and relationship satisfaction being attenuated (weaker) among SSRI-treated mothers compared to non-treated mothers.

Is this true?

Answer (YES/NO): YES